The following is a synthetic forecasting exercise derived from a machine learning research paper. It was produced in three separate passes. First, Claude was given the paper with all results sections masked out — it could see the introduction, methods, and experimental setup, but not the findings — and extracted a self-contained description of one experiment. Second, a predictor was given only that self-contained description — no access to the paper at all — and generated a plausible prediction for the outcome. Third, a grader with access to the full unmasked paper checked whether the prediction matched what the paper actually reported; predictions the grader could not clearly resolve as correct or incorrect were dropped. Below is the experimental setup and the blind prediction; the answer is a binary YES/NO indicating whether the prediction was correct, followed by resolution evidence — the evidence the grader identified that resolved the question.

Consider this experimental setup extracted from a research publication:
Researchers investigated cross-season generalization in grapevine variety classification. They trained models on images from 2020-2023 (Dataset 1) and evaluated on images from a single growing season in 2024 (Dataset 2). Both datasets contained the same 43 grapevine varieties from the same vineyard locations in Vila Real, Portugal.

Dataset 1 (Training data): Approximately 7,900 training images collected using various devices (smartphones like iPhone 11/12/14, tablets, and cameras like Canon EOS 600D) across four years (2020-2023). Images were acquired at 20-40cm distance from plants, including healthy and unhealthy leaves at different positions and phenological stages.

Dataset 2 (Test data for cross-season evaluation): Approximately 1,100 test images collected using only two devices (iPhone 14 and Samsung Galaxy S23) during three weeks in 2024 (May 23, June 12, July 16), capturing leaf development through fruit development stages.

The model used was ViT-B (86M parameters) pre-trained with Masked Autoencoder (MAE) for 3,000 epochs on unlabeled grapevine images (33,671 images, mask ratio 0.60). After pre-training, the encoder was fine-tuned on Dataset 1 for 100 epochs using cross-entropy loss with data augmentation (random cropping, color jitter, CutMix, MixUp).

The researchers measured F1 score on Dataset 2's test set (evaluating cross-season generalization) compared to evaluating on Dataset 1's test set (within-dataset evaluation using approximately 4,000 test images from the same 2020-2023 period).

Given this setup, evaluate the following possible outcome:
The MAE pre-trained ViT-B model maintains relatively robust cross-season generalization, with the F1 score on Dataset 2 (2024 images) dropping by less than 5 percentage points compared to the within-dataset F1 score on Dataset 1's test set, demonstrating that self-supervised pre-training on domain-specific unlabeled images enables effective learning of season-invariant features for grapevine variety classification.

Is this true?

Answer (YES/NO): NO